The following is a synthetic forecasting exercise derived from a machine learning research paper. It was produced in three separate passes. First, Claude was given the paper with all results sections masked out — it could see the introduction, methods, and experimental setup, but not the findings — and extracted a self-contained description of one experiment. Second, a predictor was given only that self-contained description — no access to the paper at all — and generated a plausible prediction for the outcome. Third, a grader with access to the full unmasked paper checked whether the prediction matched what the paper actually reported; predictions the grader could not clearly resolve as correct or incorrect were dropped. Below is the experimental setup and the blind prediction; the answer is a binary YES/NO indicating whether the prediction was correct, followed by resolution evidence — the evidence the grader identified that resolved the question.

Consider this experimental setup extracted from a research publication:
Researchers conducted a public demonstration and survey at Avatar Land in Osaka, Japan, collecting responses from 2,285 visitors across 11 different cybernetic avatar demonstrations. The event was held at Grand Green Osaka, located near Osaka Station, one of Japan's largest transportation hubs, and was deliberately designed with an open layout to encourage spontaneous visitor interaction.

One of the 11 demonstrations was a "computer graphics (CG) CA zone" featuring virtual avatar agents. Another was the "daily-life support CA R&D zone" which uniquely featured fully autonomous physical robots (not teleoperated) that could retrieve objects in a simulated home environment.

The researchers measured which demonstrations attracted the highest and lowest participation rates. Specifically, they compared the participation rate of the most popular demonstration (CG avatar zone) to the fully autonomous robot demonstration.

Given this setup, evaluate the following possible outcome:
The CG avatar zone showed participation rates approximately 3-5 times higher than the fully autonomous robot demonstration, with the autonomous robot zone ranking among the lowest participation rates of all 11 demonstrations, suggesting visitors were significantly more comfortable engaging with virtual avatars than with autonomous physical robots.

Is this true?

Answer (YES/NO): YES